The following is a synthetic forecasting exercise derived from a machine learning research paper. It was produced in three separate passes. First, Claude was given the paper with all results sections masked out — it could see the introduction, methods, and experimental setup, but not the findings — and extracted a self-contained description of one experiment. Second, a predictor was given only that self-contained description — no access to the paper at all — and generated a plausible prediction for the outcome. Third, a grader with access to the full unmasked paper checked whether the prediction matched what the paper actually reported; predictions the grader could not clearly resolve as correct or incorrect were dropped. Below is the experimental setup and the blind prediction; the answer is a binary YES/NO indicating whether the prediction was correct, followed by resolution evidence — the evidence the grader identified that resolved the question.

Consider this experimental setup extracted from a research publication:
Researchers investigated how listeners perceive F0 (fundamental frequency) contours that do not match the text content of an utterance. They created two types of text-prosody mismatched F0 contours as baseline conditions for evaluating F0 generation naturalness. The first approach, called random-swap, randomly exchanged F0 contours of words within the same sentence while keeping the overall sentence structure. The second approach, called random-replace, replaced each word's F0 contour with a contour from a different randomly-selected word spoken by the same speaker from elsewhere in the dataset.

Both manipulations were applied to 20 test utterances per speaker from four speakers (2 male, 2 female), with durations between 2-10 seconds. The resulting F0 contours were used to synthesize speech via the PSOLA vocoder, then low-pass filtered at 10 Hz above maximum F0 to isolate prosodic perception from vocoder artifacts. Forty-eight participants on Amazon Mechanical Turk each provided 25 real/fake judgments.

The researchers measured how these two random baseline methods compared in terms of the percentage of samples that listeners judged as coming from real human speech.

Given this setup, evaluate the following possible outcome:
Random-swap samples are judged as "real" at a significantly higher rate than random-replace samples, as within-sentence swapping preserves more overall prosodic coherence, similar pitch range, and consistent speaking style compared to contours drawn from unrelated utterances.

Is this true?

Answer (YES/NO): NO